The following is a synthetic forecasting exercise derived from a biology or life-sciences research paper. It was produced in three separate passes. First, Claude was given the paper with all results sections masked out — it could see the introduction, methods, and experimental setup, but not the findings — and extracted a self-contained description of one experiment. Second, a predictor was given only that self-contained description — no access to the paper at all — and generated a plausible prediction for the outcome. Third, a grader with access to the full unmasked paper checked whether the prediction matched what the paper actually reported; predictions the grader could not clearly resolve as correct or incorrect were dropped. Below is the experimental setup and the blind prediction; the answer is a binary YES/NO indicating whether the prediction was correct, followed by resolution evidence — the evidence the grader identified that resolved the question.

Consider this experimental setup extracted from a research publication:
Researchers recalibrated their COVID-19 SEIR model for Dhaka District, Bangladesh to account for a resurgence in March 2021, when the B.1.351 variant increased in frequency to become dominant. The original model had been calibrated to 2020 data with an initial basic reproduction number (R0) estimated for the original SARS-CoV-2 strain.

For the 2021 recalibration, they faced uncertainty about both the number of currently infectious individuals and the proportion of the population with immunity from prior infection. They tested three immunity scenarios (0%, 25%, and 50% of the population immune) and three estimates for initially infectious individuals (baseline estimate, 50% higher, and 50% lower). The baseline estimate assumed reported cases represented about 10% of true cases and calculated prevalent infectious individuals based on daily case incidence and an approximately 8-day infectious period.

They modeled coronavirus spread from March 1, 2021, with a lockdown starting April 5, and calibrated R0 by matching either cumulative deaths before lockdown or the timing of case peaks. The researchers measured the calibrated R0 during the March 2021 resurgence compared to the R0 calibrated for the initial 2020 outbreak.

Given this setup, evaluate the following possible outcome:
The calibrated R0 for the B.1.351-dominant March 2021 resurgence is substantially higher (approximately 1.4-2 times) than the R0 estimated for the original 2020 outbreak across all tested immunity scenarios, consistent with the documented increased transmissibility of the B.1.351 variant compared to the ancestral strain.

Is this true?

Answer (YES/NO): NO